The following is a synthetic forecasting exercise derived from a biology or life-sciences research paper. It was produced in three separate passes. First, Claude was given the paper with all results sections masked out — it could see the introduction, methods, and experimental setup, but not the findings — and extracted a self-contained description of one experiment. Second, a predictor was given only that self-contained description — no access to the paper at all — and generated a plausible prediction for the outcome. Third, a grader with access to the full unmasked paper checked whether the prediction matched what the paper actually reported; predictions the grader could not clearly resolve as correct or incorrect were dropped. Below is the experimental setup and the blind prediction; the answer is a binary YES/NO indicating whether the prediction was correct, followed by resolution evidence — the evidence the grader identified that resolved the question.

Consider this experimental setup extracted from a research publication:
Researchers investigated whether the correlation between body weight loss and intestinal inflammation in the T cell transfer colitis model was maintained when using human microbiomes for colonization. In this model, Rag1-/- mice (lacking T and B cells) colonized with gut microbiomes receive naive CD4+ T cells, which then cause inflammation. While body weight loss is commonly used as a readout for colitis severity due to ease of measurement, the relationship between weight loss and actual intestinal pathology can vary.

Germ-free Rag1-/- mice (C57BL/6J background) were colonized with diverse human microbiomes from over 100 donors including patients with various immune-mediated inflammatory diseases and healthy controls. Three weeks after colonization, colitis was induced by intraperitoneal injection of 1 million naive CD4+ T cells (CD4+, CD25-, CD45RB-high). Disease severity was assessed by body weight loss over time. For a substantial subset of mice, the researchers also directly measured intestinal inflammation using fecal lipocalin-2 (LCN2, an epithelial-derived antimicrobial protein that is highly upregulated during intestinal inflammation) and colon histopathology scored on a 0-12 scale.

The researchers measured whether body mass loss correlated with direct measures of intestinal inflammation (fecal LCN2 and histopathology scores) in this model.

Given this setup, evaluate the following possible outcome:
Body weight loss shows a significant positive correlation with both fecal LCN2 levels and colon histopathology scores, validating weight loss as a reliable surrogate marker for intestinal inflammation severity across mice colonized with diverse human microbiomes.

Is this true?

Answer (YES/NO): YES